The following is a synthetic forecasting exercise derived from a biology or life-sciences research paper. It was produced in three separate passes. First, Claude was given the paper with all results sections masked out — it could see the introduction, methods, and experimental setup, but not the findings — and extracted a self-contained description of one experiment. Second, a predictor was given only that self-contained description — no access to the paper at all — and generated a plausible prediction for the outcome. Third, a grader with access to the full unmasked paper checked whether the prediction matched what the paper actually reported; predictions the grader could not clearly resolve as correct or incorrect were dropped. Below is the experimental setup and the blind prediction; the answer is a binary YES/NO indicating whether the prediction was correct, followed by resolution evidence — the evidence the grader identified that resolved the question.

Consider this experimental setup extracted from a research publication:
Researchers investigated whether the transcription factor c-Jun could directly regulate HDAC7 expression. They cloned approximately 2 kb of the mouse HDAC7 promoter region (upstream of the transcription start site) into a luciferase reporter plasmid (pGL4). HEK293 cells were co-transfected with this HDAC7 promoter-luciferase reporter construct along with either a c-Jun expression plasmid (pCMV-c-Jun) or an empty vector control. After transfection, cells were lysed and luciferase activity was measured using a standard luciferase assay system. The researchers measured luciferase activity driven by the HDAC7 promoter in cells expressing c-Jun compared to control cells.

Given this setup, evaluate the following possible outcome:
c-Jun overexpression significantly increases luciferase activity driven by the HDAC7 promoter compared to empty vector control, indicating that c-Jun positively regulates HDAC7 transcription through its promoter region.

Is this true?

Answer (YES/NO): YES